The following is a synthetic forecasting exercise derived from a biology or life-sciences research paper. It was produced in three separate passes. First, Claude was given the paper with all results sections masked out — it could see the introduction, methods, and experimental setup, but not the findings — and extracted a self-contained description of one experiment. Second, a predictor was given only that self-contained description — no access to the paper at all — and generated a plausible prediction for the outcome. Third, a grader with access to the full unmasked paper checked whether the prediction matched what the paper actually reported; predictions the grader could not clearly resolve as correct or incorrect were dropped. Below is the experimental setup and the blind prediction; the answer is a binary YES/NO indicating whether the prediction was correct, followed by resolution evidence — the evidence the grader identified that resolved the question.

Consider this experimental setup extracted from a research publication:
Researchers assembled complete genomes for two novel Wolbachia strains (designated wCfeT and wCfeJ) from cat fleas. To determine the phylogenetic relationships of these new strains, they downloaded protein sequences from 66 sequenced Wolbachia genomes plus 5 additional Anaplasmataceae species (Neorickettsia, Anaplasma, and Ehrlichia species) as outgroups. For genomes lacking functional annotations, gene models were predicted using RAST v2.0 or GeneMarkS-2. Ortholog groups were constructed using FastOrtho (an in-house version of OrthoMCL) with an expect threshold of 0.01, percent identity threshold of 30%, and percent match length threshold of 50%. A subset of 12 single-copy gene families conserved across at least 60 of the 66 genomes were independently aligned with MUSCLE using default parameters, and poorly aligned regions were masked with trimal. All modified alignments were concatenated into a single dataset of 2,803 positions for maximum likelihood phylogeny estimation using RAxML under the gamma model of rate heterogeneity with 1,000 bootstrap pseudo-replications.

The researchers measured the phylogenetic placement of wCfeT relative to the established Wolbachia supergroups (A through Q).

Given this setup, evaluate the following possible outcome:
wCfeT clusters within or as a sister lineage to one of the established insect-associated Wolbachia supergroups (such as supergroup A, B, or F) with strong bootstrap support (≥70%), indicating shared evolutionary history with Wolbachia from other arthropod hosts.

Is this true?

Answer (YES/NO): NO